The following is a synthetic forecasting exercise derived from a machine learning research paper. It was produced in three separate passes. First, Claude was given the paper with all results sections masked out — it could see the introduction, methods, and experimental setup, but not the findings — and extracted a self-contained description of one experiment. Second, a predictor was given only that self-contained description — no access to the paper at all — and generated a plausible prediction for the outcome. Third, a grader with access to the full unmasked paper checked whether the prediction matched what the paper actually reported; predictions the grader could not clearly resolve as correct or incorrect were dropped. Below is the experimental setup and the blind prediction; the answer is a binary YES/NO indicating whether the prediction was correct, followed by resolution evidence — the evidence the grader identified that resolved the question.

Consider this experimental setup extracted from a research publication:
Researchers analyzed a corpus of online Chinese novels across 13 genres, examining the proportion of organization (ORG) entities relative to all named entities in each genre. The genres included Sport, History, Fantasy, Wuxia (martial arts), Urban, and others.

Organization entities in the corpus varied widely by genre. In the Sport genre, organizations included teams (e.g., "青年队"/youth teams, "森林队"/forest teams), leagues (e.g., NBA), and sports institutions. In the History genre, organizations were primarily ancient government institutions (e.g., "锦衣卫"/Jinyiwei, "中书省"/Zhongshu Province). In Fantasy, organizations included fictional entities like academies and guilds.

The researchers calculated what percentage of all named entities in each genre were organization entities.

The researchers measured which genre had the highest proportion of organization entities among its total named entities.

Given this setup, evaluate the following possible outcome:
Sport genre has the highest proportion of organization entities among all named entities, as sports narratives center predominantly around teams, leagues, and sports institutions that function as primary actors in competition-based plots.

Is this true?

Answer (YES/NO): YES